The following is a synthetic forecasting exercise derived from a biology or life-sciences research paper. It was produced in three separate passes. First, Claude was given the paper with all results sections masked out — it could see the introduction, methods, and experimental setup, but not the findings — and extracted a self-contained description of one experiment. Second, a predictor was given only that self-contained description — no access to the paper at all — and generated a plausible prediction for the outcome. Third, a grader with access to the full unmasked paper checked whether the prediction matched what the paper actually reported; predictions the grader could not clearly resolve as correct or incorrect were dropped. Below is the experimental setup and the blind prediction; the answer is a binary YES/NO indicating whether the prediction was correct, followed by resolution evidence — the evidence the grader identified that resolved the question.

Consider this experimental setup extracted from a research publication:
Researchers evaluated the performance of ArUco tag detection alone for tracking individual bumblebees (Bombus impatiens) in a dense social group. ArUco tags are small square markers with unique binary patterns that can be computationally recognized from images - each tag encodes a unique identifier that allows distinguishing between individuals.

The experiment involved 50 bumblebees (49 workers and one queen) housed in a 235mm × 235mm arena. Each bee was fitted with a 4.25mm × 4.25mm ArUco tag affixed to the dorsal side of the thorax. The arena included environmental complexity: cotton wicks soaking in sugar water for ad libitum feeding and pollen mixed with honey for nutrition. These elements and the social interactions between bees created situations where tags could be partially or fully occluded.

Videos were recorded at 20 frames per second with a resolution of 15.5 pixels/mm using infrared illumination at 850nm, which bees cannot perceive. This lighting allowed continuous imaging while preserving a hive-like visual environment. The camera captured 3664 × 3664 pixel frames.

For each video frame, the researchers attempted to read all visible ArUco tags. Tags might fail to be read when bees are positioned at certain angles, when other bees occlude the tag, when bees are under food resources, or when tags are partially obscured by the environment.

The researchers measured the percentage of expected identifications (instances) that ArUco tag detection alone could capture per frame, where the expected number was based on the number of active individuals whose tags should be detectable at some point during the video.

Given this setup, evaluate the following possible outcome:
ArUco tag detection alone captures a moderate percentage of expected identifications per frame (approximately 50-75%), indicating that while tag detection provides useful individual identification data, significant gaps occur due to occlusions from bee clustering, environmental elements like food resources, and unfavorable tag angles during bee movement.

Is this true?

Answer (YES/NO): YES